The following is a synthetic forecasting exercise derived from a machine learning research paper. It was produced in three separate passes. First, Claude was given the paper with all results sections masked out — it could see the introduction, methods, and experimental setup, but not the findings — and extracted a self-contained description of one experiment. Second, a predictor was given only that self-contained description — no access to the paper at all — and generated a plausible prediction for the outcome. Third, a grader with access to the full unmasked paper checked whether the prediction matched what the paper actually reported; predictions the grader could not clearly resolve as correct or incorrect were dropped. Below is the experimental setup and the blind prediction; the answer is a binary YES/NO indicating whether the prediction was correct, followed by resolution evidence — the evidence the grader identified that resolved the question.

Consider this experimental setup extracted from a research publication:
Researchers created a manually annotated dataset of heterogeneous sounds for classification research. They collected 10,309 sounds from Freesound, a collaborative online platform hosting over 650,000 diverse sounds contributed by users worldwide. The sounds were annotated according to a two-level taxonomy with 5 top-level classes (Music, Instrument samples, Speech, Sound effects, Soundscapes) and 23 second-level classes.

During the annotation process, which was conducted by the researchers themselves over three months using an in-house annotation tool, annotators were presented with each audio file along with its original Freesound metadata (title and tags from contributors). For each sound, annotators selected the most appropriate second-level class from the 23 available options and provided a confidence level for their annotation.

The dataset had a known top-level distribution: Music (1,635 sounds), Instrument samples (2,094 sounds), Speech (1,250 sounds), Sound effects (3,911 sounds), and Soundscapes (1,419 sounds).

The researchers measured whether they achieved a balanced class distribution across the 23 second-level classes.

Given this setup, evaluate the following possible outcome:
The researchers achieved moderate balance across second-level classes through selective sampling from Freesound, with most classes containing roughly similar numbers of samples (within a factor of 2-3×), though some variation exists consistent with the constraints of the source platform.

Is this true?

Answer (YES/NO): NO